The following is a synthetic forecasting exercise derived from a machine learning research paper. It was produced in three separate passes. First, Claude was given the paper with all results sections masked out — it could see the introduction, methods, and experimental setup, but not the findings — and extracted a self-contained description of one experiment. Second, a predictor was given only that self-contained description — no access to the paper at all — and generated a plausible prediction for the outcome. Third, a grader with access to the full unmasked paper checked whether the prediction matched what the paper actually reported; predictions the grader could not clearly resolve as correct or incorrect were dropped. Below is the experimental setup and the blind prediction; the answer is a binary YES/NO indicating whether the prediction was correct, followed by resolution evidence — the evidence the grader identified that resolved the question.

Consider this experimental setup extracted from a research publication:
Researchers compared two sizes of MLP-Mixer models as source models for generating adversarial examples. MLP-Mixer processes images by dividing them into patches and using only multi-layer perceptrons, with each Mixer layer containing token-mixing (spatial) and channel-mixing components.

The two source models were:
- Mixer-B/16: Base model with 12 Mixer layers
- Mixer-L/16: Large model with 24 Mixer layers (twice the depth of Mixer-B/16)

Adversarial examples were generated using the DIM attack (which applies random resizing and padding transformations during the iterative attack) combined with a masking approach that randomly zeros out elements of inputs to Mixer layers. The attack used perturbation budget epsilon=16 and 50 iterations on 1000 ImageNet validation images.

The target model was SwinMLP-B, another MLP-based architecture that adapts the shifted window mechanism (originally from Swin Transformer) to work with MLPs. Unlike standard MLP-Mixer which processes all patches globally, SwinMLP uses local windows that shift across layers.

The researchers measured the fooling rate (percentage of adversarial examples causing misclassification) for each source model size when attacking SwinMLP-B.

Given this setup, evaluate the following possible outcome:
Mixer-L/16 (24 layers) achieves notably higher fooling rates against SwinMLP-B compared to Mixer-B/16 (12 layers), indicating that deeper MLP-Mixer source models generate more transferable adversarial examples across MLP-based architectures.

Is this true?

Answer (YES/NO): NO